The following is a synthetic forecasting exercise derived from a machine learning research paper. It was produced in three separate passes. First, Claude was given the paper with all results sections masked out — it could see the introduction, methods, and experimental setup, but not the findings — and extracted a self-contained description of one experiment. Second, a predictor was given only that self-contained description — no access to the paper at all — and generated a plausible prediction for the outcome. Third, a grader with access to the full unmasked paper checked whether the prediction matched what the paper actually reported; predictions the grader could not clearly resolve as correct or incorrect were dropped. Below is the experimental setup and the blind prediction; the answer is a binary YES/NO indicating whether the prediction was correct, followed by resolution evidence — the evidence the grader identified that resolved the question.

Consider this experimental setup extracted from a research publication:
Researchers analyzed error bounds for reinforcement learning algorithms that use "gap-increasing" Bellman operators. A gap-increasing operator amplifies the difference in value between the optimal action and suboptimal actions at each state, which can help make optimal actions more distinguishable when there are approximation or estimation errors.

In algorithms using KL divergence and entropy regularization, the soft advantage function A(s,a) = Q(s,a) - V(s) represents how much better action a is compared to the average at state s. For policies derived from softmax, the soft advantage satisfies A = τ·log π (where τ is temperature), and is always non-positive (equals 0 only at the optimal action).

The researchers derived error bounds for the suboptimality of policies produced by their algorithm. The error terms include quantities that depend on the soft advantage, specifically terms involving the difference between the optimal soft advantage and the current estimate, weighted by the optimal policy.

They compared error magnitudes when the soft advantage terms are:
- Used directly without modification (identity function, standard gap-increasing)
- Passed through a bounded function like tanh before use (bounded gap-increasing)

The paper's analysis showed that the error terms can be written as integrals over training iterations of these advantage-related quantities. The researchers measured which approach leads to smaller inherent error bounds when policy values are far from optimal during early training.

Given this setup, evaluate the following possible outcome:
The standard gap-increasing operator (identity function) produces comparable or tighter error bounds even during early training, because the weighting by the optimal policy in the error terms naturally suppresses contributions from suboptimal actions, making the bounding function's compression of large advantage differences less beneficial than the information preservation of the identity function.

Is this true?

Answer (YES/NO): NO